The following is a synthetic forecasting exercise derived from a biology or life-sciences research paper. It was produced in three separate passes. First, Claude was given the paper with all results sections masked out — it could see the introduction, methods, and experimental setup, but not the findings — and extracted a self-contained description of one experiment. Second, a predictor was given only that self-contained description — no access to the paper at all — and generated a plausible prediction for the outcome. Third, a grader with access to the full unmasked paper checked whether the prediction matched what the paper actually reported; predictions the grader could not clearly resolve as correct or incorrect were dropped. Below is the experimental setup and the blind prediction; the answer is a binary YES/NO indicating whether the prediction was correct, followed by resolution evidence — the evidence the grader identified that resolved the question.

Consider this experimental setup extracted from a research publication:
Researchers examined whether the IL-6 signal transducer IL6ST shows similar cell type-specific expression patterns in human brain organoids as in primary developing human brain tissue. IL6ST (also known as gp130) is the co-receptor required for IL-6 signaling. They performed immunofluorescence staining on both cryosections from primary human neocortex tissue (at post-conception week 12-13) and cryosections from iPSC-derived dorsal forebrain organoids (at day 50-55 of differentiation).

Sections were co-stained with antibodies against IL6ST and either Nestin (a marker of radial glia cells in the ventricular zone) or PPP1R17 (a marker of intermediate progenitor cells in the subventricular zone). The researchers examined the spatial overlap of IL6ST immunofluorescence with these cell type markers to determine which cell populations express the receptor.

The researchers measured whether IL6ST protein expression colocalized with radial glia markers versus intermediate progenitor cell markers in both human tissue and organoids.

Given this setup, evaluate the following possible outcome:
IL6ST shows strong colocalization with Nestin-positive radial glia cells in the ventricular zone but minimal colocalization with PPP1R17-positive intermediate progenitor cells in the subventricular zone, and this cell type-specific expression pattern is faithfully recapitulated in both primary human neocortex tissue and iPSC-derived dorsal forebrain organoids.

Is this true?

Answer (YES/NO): YES